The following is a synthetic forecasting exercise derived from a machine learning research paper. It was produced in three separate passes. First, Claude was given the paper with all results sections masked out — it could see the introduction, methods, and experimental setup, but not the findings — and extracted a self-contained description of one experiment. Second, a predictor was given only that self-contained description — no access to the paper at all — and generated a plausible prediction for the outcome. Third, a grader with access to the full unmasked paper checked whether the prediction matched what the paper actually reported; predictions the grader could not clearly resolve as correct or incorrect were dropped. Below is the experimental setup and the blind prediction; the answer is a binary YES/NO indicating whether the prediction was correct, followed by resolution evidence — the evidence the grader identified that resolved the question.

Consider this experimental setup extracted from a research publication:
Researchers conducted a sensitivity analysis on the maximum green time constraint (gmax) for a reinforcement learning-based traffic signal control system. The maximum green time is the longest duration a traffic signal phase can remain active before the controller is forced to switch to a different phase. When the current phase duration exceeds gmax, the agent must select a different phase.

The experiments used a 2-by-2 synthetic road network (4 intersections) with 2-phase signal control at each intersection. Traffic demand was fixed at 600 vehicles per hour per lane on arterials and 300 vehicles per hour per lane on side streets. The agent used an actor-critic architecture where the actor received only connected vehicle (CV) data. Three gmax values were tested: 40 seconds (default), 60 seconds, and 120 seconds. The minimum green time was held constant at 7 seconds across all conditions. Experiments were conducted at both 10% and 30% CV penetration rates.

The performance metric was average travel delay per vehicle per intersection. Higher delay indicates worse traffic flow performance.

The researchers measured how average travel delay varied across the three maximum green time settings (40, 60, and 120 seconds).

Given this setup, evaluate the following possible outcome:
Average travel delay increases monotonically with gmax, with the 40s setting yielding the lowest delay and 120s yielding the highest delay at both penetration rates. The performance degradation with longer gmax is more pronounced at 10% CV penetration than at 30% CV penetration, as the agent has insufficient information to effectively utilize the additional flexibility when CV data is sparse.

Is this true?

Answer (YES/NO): NO